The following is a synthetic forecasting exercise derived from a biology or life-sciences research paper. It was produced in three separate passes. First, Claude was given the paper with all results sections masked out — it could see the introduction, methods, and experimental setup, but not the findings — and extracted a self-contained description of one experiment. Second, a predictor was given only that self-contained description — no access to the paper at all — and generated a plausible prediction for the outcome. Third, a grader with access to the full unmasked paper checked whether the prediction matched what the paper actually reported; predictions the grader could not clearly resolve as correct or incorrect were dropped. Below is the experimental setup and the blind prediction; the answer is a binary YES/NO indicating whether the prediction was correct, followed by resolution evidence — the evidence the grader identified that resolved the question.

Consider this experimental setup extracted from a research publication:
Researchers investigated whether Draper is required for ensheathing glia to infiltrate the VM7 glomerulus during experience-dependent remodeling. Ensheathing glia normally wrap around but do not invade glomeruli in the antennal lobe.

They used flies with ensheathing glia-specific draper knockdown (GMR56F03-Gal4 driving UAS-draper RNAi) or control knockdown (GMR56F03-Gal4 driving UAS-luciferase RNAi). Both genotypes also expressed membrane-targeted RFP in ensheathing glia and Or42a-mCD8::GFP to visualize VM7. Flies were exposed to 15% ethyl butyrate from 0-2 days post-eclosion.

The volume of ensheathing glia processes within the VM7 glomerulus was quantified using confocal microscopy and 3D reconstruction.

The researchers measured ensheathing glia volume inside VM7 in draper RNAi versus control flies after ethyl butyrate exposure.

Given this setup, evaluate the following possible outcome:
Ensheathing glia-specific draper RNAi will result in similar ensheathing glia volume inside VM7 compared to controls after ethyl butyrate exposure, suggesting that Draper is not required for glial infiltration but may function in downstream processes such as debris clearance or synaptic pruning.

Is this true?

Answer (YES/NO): NO